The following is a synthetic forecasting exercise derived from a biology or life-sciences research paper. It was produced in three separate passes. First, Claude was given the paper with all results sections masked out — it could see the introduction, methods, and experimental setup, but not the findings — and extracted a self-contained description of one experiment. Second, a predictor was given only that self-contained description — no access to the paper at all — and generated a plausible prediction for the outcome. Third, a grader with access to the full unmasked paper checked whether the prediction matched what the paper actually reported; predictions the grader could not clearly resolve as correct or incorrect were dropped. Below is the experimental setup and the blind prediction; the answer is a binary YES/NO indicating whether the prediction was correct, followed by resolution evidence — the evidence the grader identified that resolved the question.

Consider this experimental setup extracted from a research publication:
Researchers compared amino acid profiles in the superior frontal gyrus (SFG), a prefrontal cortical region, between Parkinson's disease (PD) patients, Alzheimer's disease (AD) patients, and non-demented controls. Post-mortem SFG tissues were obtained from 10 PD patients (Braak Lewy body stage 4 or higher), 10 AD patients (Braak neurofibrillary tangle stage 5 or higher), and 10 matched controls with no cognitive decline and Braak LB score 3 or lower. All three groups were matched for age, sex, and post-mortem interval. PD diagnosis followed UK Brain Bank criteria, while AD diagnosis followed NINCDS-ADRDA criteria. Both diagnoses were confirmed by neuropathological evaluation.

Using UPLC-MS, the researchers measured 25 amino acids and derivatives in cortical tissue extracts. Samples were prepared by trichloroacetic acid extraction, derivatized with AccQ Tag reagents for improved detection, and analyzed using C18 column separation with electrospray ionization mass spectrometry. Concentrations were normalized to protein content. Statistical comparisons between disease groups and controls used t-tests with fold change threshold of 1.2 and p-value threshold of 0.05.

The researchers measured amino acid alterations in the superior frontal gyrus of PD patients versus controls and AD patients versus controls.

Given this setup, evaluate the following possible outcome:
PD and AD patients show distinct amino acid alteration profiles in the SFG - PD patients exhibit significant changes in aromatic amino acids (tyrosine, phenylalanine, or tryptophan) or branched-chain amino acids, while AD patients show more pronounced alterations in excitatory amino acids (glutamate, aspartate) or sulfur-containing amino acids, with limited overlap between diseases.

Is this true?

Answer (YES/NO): NO